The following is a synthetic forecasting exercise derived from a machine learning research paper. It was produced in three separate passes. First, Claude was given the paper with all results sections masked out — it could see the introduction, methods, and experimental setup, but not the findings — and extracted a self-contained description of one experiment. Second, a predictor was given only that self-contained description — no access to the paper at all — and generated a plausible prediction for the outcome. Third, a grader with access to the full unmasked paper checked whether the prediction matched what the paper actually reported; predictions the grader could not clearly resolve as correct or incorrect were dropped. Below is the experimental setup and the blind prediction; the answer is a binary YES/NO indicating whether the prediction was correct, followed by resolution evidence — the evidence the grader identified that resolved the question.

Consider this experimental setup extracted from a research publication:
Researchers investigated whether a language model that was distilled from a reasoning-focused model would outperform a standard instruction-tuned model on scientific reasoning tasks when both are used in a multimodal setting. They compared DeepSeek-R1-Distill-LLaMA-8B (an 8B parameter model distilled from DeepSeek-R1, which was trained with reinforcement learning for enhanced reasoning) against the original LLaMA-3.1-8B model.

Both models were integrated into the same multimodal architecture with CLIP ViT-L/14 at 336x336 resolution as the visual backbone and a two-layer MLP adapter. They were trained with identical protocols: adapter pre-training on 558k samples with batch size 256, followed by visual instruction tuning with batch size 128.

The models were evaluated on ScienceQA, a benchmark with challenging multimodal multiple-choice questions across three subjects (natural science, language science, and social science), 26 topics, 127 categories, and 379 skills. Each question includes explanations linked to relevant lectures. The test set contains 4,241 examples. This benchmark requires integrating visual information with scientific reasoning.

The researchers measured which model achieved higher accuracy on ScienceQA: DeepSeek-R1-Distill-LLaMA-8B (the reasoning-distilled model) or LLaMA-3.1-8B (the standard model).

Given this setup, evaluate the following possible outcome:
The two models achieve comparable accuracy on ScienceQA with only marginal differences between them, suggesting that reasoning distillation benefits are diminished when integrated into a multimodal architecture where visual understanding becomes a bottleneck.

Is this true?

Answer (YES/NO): NO